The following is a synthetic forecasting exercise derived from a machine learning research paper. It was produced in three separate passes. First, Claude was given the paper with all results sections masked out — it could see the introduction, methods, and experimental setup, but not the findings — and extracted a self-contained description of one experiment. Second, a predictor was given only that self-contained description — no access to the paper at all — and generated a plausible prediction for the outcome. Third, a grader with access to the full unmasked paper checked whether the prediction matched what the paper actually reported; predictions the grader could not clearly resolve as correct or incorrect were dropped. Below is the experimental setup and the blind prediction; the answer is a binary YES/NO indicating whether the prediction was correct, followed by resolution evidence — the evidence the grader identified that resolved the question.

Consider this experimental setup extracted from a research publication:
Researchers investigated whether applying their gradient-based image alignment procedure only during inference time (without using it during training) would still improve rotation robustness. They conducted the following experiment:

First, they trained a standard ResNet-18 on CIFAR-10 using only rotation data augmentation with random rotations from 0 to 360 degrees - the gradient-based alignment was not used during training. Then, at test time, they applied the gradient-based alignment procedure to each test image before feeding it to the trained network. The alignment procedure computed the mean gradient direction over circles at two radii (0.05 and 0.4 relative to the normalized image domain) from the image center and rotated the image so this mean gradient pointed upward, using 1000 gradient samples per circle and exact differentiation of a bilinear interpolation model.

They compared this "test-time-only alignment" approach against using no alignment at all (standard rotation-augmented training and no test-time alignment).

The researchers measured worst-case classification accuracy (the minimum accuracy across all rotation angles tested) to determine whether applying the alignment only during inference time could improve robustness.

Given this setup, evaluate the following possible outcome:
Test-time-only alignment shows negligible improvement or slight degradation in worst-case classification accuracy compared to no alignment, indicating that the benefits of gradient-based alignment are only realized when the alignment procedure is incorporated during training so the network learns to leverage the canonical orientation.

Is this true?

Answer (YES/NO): NO